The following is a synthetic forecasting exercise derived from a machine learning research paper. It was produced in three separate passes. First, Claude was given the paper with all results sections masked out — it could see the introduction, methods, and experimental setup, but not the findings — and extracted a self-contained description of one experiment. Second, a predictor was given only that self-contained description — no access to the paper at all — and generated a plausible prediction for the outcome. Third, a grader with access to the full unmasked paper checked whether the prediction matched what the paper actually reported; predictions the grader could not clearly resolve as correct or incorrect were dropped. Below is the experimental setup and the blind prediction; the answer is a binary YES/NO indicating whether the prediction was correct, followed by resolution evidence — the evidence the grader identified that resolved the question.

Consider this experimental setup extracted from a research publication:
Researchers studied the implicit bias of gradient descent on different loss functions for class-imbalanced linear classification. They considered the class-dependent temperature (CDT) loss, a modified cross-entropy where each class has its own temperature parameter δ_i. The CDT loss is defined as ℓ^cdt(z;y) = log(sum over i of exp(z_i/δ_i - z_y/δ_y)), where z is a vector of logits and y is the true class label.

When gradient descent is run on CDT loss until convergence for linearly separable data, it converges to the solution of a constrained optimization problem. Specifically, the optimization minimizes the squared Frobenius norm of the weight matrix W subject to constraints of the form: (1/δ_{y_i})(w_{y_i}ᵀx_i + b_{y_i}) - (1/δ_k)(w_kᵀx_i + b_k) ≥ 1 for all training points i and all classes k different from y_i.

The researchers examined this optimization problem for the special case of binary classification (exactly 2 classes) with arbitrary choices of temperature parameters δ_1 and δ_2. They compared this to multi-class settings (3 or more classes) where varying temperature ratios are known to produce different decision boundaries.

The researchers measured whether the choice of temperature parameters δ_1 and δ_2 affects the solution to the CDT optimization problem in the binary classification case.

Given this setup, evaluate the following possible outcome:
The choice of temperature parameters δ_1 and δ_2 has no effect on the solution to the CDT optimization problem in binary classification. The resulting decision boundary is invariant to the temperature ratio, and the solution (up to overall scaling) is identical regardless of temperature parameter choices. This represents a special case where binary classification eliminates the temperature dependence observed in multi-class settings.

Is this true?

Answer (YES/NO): YES